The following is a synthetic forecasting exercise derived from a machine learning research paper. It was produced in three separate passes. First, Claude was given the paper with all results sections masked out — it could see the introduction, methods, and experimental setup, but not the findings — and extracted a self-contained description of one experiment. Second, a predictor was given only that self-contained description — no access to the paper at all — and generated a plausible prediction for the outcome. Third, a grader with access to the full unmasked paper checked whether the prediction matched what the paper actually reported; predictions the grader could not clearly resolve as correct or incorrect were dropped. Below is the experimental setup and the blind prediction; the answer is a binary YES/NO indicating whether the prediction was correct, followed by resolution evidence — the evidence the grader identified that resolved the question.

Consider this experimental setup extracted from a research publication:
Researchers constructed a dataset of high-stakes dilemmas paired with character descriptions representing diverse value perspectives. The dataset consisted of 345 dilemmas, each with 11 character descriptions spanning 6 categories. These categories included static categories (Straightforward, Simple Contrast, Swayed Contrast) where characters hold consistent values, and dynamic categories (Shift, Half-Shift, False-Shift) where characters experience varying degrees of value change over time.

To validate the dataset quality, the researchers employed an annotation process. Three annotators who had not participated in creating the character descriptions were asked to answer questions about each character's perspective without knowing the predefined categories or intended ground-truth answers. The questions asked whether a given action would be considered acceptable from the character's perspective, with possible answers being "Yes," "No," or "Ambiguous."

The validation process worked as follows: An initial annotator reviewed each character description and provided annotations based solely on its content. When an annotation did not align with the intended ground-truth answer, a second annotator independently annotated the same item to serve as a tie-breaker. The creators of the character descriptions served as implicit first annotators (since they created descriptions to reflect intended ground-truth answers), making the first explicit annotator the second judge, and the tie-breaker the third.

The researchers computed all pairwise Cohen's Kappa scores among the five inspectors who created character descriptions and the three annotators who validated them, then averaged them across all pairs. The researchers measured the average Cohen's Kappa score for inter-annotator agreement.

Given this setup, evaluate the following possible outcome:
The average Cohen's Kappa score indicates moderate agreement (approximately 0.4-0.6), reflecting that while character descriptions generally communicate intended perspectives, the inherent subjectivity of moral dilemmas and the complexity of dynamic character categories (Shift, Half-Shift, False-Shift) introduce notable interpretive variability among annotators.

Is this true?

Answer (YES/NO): NO